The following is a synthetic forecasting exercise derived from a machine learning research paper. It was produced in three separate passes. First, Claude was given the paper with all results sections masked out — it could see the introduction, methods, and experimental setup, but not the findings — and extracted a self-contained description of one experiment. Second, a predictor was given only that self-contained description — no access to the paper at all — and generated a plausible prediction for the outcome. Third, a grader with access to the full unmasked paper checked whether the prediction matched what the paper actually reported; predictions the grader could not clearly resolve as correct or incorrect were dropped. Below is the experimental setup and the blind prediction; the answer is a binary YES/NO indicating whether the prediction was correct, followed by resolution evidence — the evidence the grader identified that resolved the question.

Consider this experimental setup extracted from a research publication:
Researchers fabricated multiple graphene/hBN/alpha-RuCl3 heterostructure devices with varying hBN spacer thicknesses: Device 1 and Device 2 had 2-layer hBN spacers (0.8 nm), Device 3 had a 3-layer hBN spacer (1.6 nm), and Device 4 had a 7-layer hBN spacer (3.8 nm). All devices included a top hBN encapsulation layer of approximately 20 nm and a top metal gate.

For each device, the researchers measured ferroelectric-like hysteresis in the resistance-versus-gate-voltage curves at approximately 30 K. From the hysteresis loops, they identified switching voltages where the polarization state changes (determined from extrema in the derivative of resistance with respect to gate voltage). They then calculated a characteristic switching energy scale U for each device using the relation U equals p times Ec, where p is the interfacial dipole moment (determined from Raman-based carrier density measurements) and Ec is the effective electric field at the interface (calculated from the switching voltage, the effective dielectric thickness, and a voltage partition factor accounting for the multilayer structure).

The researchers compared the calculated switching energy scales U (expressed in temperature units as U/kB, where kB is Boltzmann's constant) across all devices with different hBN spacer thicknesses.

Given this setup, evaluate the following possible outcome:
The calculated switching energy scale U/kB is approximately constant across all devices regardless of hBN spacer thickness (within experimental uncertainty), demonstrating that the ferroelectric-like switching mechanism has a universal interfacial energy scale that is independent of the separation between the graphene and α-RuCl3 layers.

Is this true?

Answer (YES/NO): YES